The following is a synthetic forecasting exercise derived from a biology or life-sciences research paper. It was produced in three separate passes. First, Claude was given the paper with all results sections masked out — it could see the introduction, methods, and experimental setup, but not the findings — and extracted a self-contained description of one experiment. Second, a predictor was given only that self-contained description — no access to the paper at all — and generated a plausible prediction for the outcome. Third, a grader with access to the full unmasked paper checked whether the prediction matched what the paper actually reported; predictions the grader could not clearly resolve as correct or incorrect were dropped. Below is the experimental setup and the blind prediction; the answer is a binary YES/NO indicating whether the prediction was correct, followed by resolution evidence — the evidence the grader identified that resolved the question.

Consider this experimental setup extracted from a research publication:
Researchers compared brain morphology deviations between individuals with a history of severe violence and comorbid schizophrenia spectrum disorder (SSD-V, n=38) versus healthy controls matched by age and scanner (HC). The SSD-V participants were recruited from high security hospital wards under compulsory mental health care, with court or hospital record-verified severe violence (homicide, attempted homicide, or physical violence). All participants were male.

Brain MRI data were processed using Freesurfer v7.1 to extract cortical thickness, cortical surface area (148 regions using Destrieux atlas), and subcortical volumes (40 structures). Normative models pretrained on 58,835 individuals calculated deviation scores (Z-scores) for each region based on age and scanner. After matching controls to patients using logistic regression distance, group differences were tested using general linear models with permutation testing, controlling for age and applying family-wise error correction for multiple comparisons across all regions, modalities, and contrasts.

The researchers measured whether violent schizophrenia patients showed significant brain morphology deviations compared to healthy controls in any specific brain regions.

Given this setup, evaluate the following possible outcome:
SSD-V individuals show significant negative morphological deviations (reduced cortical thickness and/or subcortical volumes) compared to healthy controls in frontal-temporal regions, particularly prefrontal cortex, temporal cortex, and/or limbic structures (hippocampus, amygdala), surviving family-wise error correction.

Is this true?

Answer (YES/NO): NO